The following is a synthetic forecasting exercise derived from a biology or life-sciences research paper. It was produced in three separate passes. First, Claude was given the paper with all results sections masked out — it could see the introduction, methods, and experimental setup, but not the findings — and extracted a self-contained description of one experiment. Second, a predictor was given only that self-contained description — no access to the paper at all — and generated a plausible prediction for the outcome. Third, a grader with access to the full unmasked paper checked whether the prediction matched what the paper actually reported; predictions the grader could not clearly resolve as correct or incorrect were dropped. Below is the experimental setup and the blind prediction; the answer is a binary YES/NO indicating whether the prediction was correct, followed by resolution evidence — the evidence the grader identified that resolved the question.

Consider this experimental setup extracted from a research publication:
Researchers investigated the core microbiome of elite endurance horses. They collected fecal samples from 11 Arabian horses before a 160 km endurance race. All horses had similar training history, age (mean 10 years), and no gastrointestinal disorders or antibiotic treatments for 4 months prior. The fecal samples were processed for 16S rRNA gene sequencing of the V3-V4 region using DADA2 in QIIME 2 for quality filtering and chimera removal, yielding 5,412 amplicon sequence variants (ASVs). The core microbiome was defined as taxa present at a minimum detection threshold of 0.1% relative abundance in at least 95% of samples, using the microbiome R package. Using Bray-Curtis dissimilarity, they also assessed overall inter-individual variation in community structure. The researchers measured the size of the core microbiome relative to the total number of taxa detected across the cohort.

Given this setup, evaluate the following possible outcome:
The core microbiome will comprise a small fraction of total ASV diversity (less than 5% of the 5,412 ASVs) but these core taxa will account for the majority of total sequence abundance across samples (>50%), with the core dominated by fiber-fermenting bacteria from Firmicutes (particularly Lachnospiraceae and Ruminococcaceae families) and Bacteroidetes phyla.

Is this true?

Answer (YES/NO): NO